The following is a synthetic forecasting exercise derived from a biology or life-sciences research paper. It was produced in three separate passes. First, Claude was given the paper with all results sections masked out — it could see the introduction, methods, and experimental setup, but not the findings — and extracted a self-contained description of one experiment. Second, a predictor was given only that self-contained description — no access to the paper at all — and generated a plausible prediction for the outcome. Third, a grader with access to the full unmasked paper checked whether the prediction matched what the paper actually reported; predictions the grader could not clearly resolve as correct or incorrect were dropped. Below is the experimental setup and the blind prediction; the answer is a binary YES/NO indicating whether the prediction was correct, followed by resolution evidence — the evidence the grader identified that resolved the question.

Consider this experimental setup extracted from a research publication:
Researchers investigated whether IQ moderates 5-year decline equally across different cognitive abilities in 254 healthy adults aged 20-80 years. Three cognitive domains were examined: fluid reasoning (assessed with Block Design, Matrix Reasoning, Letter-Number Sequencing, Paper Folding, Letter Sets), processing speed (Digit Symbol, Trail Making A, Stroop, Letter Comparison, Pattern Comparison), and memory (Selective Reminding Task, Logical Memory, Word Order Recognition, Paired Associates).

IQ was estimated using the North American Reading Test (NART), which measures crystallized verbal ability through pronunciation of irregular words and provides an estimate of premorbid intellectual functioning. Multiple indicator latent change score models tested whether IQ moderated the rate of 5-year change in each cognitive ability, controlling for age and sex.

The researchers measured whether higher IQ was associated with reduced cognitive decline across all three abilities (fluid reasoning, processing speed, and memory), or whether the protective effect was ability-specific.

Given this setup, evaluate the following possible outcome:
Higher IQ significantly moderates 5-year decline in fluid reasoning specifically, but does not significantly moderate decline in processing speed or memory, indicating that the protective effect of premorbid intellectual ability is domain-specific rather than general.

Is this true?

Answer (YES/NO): NO